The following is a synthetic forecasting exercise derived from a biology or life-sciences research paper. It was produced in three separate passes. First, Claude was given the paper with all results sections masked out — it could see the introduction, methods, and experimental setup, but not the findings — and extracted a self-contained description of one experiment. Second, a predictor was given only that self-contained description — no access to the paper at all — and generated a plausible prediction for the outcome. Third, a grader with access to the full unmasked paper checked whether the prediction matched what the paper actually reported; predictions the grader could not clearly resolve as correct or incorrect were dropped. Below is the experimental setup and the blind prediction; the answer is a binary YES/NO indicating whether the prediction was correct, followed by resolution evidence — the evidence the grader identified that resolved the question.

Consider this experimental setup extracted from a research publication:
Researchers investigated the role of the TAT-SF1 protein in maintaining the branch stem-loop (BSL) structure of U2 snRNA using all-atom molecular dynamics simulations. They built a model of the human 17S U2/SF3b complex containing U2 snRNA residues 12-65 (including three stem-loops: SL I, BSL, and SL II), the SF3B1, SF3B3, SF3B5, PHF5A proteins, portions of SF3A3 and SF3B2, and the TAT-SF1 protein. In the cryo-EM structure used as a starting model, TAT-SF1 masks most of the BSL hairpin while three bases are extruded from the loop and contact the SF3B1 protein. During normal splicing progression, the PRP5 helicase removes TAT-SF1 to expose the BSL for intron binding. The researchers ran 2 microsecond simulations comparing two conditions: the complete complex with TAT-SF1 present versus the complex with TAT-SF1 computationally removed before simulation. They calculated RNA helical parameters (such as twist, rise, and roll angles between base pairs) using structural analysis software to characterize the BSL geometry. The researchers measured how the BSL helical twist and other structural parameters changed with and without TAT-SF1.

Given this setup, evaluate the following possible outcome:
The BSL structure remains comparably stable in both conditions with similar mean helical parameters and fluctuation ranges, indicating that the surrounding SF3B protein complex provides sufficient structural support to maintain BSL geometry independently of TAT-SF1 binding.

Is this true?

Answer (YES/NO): NO